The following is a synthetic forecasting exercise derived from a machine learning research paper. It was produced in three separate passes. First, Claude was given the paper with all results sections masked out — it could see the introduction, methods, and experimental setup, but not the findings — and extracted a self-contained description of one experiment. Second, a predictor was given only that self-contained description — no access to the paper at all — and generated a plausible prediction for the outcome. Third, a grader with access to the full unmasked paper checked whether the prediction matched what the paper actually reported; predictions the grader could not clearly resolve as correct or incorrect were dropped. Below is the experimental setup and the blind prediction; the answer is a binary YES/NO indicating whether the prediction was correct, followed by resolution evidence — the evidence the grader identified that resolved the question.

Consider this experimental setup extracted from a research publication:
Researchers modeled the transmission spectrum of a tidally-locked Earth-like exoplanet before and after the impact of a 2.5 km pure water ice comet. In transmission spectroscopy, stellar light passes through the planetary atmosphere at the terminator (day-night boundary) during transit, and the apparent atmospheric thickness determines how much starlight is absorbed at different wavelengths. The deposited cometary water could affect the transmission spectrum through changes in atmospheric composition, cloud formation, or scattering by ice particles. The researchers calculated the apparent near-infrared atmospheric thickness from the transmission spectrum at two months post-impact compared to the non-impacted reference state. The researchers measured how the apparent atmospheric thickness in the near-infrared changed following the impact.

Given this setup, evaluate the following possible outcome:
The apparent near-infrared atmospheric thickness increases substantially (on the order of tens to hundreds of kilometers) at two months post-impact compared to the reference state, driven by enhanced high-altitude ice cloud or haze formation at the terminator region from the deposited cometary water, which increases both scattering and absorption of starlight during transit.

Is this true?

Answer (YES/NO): YES